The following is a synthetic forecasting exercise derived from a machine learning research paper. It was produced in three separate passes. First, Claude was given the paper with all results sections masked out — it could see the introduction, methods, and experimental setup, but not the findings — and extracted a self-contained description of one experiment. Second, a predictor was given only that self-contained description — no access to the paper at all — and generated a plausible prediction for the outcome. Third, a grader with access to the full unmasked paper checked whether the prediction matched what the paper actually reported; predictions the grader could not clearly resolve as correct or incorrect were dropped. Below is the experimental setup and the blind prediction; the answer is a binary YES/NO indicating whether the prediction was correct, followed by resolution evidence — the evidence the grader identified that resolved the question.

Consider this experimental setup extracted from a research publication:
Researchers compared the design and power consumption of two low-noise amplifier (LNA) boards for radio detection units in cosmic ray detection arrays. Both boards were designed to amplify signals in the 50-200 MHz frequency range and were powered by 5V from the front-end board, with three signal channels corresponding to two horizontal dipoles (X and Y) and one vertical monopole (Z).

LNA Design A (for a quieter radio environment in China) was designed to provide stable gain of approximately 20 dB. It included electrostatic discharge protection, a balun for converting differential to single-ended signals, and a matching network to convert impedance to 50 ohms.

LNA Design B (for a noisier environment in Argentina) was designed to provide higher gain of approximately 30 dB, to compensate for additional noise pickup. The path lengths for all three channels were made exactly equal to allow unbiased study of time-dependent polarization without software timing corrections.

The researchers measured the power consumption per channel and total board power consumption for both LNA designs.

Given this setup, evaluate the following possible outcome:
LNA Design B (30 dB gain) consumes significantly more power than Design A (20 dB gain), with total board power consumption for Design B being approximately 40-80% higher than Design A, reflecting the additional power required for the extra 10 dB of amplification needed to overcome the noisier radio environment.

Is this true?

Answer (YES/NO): NO